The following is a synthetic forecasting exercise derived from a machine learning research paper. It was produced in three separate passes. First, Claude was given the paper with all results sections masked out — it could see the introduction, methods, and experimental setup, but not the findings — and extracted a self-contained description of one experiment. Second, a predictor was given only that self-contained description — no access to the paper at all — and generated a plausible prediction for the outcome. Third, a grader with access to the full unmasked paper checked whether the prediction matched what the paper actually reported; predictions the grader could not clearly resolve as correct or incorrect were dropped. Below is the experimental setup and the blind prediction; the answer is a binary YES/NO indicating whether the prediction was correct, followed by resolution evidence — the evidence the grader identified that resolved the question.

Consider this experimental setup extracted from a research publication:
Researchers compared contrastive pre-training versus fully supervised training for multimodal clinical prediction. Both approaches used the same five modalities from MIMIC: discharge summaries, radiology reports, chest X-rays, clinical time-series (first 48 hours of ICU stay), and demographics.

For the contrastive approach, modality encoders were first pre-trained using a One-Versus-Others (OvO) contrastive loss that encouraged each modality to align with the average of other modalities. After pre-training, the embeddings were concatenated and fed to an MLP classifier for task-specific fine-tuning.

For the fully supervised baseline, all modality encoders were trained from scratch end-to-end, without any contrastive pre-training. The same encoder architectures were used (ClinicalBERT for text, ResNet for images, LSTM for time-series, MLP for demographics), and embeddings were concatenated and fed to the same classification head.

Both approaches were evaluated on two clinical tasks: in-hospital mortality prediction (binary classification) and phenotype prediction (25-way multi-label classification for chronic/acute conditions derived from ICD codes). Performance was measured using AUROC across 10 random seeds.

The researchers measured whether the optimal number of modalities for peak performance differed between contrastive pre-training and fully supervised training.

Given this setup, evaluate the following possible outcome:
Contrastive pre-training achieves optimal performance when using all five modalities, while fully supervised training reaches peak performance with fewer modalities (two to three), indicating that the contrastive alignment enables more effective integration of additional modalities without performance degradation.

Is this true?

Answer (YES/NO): NO